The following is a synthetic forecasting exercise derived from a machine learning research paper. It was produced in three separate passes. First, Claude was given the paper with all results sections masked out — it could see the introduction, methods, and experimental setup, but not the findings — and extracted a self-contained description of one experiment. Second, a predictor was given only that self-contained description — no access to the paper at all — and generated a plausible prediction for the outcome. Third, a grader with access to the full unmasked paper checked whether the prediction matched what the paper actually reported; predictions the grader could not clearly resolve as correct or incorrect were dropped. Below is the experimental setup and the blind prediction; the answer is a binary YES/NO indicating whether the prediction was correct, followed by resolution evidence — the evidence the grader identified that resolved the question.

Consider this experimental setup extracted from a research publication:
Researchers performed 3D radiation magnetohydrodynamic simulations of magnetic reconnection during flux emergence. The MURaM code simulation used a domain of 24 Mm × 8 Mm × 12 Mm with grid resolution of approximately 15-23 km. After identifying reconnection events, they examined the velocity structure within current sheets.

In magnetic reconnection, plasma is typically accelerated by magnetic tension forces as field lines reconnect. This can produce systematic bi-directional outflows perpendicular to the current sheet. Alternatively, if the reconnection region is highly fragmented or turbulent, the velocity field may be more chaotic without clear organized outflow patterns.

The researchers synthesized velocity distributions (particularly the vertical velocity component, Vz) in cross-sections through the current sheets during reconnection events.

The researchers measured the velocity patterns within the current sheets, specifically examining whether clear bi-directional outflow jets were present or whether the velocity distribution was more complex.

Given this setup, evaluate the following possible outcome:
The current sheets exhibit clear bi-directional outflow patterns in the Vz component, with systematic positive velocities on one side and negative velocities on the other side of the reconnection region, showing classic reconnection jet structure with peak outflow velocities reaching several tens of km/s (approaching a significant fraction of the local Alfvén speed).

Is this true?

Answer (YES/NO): NO